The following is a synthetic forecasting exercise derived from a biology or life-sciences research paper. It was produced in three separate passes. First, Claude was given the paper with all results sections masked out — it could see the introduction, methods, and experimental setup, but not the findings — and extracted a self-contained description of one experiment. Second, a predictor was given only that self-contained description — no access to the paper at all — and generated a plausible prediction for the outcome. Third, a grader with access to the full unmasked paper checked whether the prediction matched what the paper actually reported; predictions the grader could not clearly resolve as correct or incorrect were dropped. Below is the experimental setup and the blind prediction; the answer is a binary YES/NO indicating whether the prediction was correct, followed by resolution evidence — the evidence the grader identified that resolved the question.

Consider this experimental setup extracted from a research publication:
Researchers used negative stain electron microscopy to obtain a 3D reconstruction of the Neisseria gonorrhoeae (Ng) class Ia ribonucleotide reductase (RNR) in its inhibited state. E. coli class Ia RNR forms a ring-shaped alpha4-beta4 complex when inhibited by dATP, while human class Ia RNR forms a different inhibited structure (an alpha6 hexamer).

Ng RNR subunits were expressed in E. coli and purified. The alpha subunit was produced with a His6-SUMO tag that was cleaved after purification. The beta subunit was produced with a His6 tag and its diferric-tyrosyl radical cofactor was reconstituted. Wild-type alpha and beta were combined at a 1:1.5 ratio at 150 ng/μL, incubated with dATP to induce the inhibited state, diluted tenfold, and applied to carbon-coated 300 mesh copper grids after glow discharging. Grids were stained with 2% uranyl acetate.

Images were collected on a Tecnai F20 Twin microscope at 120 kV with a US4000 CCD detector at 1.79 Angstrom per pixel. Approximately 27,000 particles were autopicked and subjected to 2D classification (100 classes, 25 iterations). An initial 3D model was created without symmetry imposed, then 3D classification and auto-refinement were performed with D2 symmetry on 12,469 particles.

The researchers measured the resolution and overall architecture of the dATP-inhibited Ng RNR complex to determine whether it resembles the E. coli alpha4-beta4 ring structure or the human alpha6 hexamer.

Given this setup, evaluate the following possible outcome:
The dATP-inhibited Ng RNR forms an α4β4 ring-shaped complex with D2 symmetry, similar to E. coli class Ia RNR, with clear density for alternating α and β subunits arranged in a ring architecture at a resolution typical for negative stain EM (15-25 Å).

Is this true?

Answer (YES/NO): YES